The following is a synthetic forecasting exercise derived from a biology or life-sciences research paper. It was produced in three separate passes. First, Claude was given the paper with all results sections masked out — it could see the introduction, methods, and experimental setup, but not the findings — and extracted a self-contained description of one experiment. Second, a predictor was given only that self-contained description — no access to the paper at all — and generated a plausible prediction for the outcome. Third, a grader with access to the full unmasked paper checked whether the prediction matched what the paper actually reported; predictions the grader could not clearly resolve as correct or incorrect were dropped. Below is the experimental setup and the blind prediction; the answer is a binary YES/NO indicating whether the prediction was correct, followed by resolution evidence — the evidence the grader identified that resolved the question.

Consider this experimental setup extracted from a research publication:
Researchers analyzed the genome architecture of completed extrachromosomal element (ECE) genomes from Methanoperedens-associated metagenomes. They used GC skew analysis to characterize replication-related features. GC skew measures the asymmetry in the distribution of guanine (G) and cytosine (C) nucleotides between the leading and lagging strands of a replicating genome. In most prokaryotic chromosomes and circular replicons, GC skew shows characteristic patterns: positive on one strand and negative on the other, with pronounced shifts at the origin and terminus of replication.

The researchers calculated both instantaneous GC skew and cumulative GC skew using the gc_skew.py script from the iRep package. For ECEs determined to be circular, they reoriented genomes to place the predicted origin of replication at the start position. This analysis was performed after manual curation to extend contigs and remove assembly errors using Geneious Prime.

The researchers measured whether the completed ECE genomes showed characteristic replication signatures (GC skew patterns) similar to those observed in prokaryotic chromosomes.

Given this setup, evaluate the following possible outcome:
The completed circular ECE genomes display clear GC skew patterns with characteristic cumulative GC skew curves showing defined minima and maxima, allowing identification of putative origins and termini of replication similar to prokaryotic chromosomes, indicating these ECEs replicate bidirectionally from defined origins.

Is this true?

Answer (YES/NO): NO